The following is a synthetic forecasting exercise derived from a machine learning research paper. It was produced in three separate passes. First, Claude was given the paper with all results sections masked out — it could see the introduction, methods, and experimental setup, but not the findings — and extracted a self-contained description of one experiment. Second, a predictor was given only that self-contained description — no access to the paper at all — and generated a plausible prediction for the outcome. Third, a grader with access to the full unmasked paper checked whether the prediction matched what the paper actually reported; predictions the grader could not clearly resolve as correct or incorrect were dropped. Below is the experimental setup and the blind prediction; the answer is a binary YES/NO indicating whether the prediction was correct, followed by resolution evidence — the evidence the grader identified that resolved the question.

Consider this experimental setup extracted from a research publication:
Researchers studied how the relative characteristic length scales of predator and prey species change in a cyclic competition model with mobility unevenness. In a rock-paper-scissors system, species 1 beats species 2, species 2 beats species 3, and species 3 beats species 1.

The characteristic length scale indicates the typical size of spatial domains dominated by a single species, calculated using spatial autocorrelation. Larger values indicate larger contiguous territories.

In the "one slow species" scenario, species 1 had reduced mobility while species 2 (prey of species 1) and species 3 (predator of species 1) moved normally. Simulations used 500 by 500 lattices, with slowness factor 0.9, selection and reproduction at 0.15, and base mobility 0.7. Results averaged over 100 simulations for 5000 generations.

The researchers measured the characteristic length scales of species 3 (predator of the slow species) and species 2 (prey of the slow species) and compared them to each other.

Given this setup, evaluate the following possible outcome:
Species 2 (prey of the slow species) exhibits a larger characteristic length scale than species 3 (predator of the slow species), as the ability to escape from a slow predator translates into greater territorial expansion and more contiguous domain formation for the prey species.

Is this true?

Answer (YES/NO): NO